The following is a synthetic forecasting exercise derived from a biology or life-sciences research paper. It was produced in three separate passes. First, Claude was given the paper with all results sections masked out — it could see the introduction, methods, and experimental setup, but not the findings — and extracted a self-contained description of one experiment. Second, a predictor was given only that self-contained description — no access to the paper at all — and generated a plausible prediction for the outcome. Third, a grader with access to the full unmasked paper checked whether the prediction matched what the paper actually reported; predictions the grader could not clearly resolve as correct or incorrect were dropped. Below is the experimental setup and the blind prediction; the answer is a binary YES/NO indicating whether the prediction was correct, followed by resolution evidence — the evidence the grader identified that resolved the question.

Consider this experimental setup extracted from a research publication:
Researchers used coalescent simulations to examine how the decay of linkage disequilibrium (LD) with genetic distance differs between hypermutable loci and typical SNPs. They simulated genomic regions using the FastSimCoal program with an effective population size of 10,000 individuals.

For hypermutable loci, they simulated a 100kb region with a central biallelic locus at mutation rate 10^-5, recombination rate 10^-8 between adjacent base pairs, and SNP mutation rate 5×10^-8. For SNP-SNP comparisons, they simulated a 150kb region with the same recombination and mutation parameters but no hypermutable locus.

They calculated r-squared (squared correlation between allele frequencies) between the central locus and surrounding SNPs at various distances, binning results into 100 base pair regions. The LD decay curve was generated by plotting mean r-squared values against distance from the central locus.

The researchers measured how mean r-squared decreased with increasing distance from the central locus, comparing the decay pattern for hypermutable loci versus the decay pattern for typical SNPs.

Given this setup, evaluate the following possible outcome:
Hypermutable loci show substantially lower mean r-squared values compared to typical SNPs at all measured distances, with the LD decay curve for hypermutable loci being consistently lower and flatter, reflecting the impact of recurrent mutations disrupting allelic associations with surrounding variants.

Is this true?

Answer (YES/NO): NO